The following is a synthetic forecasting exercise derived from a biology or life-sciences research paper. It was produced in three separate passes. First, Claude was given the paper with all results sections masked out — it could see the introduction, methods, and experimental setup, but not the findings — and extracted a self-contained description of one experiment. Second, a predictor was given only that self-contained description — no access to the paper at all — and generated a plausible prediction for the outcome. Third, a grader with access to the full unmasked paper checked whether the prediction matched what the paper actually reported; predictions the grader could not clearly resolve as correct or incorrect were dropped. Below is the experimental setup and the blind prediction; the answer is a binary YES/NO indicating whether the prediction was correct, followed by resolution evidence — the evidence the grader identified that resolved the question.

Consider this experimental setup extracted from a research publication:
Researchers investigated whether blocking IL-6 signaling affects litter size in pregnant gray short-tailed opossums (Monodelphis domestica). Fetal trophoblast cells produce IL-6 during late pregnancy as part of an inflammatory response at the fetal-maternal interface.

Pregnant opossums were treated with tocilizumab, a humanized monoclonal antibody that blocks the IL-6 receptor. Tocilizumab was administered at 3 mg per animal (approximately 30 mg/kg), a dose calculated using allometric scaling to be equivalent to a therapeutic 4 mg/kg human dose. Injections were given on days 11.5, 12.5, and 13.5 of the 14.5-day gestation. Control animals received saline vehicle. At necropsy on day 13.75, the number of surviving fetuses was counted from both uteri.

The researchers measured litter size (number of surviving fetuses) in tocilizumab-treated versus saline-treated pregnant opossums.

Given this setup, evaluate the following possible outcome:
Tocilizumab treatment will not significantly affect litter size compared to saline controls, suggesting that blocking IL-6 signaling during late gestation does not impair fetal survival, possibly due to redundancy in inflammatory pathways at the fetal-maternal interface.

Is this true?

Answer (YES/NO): YES